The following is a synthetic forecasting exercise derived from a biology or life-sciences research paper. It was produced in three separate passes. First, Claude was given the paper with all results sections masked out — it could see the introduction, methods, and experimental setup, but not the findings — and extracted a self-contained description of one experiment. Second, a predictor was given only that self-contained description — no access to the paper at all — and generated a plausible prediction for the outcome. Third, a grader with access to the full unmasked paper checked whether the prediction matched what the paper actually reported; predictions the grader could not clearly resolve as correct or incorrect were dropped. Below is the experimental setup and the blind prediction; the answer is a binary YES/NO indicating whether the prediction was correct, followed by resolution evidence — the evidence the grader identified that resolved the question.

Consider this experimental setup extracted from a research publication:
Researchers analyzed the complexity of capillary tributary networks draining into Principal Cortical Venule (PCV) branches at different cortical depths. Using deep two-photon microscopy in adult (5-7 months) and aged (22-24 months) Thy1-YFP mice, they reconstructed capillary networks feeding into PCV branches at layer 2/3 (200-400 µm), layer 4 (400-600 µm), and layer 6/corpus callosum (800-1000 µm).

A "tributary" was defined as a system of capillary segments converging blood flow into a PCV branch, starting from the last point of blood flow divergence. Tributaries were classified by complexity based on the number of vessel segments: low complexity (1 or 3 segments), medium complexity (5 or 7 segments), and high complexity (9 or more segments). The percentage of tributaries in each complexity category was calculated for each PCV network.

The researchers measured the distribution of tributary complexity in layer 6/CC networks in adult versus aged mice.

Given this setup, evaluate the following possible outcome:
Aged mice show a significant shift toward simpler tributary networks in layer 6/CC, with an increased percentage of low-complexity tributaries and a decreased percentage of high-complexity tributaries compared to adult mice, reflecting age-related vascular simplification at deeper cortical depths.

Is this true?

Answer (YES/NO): YES